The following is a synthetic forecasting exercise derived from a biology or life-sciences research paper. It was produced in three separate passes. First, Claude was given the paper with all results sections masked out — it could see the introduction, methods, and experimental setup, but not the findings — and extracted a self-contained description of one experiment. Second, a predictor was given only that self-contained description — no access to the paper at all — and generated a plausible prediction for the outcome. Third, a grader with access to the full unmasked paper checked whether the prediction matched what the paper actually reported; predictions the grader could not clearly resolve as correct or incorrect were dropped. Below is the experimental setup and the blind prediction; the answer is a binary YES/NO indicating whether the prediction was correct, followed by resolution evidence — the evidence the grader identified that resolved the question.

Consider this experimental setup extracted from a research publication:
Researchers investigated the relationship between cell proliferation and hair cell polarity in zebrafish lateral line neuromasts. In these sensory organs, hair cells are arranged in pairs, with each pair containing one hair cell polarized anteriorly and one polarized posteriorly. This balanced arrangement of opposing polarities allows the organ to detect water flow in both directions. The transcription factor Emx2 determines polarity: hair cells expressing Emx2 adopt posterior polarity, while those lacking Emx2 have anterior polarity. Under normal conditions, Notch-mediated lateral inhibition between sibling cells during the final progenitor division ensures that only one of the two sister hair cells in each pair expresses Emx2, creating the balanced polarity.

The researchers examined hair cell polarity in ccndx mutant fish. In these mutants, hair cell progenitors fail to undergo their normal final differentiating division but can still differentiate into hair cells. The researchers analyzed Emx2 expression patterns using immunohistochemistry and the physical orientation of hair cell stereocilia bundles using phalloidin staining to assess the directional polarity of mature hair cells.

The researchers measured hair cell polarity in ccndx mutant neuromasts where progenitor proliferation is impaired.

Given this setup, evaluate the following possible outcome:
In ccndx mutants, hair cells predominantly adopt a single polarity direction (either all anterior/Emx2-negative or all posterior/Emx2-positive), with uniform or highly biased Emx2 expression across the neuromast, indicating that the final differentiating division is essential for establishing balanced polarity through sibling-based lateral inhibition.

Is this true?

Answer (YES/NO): NO